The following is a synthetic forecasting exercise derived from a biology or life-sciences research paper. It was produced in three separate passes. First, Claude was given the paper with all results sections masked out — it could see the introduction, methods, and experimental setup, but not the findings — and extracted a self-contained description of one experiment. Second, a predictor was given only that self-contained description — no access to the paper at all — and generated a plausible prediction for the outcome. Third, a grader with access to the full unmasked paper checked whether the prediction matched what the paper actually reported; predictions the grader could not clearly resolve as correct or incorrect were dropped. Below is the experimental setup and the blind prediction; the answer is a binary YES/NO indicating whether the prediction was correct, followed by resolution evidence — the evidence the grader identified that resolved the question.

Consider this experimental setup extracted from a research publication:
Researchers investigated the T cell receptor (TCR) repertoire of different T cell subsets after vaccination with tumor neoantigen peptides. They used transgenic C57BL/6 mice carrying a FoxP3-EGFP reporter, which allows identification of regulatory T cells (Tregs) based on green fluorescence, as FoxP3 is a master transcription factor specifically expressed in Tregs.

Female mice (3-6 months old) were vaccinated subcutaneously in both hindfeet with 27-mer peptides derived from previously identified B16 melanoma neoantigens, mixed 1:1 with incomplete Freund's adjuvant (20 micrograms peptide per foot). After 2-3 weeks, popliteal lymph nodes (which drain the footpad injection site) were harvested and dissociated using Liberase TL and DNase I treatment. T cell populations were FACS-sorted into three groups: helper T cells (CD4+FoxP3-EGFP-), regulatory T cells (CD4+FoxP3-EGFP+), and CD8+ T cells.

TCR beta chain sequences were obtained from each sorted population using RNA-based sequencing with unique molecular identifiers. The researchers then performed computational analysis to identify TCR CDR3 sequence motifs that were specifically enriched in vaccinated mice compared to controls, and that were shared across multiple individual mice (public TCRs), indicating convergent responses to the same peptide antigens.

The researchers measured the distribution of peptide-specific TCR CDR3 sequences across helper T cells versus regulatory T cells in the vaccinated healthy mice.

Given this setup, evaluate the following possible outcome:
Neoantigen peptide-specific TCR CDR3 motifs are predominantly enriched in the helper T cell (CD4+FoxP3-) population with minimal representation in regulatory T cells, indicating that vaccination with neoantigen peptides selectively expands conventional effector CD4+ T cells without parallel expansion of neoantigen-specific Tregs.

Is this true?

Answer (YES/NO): YES